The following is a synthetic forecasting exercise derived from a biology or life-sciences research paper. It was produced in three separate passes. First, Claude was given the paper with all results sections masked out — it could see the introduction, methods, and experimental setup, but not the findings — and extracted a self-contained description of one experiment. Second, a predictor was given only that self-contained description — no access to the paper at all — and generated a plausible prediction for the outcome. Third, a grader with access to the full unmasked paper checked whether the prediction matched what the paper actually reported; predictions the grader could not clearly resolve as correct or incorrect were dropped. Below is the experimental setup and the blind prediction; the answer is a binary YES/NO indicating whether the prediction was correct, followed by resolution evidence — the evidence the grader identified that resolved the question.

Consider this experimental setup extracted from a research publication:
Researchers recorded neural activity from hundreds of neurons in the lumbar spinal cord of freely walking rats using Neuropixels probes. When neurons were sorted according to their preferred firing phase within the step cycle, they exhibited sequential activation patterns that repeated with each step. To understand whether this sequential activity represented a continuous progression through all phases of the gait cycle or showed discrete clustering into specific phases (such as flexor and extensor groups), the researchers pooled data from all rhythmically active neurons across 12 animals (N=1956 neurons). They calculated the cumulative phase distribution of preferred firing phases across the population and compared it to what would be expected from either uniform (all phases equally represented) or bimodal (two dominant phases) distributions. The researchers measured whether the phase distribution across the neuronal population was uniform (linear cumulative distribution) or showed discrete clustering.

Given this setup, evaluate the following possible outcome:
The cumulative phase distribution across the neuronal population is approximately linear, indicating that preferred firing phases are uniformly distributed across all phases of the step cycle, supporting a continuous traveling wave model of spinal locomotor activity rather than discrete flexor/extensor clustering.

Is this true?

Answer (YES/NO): YES